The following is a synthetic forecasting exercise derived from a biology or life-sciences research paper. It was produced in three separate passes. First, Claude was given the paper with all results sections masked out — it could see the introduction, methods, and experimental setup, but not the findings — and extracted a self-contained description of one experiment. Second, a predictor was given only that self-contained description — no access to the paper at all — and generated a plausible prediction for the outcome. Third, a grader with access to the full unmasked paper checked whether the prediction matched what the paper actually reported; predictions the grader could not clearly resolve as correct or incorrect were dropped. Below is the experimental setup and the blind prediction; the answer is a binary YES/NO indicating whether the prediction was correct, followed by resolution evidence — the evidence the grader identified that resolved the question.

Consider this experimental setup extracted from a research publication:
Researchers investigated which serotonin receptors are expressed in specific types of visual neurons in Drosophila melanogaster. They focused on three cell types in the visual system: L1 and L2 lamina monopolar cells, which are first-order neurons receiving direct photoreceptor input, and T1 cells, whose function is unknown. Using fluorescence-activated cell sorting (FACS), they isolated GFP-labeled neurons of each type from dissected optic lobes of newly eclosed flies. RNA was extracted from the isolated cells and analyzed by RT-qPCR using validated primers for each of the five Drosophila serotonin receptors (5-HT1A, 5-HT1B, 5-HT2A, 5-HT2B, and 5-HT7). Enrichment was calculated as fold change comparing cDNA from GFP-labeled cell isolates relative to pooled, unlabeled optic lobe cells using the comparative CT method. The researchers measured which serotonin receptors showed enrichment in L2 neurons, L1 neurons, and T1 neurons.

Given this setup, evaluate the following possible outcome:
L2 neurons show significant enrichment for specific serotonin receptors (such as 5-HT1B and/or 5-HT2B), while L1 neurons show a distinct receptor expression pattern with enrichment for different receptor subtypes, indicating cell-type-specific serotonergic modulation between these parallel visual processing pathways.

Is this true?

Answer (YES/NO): NO